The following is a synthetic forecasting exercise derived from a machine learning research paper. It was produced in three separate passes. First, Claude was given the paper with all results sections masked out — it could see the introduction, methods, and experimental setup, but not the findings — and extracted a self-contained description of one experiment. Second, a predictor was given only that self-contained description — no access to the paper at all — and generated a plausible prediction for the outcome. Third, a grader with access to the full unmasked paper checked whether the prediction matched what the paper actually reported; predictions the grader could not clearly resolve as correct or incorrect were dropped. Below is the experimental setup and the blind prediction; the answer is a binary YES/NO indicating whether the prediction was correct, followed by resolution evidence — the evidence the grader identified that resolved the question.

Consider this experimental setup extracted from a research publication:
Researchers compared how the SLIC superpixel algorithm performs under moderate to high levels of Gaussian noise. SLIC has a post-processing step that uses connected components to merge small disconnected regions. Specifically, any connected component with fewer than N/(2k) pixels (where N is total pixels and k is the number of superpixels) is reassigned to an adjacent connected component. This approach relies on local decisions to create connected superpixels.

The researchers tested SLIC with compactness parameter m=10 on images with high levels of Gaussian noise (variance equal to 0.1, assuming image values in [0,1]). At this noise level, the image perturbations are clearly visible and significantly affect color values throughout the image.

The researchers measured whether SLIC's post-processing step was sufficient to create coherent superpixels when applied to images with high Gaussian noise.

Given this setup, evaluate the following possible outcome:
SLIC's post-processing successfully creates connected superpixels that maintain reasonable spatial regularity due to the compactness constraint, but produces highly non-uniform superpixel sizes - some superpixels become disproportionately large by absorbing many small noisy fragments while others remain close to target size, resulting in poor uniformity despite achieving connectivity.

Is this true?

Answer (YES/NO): NO